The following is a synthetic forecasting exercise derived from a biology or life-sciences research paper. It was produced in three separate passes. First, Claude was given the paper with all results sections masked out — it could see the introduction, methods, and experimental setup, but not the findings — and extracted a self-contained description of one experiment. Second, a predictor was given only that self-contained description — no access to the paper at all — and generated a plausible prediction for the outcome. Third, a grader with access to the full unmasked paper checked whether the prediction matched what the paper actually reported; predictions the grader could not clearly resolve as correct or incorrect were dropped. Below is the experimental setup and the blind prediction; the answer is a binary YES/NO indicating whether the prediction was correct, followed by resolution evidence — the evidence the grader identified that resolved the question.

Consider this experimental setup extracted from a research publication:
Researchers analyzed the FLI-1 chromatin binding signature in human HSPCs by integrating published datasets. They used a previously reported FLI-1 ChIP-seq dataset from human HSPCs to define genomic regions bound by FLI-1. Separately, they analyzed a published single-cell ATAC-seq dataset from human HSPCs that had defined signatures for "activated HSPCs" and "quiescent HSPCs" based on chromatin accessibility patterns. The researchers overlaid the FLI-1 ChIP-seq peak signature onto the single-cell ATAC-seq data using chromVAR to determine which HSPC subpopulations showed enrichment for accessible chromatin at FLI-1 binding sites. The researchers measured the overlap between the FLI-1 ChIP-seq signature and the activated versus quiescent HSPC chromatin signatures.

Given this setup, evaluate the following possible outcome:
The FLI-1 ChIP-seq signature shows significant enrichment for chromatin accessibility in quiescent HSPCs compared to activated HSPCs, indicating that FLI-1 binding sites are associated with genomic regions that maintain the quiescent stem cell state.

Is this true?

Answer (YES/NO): NO